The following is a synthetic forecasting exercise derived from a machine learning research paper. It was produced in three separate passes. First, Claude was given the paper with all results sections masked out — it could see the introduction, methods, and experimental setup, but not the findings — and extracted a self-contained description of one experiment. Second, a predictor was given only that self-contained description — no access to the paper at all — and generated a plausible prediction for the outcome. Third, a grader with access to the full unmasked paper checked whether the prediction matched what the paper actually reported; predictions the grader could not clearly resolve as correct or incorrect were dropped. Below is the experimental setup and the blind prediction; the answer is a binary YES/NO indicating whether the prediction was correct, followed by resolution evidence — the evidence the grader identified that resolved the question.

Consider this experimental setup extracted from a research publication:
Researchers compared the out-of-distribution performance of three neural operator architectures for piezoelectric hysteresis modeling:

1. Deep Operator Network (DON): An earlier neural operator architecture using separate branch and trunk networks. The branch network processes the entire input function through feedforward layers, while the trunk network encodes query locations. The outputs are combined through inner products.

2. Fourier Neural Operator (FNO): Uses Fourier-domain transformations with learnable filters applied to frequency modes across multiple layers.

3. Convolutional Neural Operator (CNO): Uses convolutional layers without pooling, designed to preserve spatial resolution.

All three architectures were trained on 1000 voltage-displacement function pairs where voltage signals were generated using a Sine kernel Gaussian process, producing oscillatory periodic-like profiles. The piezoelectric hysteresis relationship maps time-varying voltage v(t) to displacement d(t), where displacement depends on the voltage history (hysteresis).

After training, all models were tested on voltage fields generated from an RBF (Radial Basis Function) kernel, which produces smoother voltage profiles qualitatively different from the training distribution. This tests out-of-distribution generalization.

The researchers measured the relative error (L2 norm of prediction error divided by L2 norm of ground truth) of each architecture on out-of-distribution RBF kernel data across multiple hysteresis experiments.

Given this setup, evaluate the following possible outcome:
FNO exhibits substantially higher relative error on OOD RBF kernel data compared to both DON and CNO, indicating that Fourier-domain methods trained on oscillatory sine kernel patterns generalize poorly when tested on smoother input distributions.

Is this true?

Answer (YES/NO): NO